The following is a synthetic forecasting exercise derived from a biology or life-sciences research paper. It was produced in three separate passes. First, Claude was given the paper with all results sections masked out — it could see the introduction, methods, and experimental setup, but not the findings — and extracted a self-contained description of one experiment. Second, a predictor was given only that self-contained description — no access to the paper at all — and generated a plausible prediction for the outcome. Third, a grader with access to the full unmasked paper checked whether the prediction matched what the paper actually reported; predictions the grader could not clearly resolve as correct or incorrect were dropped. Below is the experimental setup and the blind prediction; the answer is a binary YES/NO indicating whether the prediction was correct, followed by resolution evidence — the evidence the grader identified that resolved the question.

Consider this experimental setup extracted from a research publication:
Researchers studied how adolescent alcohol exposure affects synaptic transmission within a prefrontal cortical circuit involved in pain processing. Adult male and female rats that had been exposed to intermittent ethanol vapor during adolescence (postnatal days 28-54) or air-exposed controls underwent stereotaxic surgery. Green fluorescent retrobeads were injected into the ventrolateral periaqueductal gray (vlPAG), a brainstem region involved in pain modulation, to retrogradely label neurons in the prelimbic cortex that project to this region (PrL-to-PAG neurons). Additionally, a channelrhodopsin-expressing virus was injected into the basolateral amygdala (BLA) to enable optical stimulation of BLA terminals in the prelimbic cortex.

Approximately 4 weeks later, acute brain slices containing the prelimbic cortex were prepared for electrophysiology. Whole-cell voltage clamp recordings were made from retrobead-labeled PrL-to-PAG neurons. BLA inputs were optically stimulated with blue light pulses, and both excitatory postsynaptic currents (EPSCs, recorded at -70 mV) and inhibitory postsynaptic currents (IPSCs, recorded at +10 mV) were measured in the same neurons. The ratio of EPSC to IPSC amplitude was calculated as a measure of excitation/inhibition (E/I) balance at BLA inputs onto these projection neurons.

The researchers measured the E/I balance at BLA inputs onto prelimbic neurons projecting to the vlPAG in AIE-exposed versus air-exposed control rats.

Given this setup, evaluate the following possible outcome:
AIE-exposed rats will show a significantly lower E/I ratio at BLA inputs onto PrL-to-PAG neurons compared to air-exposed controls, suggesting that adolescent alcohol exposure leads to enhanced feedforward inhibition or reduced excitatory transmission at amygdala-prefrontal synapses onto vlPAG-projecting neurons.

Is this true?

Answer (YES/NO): NO